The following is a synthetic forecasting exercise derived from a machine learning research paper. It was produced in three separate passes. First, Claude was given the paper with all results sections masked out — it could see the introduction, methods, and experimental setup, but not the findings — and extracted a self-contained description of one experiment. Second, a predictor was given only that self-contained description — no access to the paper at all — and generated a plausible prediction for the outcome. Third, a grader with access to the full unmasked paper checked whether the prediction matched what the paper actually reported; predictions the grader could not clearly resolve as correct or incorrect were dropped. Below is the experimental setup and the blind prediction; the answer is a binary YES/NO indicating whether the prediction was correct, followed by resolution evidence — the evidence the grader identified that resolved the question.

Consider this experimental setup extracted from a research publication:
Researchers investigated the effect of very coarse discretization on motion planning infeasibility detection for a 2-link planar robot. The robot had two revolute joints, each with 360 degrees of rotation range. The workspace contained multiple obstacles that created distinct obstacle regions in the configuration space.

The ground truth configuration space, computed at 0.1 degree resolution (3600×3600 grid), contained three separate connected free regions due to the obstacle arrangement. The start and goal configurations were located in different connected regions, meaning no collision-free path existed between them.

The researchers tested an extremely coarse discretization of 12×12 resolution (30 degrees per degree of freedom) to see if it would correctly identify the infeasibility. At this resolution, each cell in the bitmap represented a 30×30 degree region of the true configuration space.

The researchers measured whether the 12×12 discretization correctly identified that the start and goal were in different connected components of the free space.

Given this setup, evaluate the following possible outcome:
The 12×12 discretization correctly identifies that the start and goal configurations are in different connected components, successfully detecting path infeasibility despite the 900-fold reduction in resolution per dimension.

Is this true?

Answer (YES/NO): NO